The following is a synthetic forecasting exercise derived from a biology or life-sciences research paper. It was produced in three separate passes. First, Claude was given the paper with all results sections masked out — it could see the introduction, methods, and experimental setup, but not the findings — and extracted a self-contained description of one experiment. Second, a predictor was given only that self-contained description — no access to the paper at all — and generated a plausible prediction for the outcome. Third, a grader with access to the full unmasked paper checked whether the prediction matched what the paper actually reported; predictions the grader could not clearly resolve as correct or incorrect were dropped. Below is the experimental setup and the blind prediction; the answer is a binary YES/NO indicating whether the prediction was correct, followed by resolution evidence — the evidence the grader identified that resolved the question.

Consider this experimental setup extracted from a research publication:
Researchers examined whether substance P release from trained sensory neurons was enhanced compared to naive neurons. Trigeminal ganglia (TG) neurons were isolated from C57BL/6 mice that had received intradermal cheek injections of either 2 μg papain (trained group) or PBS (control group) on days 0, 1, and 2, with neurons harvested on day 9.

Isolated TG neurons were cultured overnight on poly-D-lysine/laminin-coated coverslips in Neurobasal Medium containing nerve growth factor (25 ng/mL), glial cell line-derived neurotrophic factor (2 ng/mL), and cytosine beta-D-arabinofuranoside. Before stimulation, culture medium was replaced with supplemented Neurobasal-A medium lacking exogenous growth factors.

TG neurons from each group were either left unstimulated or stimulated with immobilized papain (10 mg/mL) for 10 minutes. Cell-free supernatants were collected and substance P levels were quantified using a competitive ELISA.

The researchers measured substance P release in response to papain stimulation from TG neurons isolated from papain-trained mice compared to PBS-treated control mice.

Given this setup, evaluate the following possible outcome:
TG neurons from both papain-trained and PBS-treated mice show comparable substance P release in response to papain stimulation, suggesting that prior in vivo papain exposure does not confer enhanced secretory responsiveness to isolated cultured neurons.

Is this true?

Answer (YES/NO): NO